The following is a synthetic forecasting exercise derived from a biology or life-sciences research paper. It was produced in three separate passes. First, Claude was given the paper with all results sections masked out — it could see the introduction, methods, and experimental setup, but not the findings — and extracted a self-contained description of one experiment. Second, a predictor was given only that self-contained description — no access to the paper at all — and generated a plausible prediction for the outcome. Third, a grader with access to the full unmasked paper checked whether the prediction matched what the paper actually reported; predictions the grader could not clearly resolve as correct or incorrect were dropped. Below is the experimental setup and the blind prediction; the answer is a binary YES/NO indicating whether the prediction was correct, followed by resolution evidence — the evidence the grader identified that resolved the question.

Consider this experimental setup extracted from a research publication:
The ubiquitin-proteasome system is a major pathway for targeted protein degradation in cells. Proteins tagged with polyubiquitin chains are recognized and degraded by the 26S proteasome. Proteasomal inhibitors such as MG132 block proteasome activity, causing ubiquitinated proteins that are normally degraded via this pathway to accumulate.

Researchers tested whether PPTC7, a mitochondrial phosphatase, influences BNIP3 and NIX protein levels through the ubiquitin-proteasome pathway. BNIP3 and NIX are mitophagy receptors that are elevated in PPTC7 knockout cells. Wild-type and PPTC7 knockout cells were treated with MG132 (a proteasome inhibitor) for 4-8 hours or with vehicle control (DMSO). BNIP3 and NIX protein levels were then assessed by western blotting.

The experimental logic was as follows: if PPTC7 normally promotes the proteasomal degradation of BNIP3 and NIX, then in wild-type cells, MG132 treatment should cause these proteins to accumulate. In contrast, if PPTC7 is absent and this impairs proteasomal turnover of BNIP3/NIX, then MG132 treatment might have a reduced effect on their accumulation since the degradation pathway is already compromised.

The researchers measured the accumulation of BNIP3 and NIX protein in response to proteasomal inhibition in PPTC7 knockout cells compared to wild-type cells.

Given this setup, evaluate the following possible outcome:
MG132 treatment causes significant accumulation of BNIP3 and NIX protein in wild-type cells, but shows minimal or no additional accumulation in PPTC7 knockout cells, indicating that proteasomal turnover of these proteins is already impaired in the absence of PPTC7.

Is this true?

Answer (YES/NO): YES